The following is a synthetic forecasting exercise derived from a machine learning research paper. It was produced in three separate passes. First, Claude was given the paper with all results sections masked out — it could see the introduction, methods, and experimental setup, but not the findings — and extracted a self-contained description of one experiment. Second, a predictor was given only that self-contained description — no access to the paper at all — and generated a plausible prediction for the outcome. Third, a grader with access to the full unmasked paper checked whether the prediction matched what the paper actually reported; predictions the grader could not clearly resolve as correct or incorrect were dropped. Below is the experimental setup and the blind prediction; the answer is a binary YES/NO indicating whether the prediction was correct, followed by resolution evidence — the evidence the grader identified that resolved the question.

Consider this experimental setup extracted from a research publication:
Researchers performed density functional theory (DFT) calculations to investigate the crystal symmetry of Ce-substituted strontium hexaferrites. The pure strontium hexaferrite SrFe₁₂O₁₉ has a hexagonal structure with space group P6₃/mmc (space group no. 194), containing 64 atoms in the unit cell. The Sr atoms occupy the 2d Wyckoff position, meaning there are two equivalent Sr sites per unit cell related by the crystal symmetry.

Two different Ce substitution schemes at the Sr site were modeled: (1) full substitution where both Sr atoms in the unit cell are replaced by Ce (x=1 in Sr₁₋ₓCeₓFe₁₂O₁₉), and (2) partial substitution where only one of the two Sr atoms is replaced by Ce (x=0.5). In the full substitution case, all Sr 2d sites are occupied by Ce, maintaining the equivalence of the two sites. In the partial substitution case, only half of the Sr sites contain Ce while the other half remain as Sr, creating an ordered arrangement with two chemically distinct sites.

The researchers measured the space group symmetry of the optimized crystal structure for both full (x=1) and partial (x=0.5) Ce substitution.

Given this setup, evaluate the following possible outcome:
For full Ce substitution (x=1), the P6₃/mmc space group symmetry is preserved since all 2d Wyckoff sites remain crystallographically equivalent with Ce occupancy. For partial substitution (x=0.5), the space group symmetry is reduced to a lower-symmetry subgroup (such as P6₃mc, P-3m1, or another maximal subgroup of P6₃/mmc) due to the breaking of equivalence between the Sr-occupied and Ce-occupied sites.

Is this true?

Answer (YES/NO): YES